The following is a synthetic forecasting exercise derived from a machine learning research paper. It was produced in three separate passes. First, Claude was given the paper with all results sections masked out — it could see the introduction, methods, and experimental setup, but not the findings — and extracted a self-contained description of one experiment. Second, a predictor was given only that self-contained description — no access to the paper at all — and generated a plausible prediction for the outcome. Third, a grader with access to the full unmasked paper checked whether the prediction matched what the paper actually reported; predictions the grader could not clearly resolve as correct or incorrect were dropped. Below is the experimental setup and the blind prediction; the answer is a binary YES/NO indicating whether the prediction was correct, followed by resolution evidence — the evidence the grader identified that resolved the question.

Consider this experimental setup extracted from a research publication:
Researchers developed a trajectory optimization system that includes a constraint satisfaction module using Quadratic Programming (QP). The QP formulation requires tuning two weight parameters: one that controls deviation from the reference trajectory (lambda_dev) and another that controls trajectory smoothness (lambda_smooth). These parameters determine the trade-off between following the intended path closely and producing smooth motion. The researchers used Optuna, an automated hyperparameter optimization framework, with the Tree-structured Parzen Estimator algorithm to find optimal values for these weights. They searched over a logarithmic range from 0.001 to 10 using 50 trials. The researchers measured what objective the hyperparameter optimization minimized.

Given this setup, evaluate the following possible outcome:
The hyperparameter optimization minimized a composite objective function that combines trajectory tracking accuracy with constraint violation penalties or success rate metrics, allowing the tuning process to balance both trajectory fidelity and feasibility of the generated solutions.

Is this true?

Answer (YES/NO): NO